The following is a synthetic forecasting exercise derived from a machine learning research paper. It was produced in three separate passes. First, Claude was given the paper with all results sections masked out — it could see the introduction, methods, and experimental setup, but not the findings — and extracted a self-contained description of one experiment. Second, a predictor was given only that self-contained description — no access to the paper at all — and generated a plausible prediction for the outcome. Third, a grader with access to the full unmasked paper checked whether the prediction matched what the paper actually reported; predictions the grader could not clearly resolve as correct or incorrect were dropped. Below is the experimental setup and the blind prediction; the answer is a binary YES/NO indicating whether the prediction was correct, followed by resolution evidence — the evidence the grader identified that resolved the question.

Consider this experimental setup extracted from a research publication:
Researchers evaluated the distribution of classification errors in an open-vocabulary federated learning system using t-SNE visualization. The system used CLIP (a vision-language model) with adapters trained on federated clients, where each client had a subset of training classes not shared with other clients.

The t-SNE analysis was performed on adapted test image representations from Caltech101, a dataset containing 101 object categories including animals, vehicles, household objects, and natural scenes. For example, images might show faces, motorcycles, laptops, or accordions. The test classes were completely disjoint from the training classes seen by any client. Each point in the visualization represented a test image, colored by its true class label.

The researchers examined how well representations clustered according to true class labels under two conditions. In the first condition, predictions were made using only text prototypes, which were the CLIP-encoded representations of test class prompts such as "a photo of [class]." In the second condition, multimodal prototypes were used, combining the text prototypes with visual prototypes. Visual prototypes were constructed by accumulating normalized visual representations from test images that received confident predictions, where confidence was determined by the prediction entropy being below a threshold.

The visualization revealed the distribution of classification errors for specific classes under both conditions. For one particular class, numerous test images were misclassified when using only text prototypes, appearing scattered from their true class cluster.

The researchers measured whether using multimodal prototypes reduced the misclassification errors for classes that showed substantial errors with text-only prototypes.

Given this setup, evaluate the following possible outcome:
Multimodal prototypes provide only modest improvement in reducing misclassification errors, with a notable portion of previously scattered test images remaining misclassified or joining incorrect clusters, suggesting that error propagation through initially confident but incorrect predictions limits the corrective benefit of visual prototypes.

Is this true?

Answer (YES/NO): NO